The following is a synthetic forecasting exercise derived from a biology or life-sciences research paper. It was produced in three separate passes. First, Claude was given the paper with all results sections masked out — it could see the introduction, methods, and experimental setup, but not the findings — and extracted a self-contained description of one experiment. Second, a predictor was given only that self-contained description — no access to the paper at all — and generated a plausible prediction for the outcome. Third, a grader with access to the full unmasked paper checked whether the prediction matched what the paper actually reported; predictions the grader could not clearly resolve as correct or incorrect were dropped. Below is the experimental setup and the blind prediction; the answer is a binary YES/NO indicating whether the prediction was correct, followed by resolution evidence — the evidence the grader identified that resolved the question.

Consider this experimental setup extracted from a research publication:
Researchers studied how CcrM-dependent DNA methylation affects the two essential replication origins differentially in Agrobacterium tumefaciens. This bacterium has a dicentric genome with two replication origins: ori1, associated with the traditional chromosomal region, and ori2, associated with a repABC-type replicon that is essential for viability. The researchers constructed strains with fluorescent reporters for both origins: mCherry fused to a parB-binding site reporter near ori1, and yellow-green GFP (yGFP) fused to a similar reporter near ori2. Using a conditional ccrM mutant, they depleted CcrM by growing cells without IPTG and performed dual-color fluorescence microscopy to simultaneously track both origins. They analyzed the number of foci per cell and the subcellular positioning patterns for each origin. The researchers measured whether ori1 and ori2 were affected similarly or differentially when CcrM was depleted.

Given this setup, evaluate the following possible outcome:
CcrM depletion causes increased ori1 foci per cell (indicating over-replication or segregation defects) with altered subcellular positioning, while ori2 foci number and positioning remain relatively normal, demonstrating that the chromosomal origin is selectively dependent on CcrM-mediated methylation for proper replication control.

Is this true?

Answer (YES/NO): NO